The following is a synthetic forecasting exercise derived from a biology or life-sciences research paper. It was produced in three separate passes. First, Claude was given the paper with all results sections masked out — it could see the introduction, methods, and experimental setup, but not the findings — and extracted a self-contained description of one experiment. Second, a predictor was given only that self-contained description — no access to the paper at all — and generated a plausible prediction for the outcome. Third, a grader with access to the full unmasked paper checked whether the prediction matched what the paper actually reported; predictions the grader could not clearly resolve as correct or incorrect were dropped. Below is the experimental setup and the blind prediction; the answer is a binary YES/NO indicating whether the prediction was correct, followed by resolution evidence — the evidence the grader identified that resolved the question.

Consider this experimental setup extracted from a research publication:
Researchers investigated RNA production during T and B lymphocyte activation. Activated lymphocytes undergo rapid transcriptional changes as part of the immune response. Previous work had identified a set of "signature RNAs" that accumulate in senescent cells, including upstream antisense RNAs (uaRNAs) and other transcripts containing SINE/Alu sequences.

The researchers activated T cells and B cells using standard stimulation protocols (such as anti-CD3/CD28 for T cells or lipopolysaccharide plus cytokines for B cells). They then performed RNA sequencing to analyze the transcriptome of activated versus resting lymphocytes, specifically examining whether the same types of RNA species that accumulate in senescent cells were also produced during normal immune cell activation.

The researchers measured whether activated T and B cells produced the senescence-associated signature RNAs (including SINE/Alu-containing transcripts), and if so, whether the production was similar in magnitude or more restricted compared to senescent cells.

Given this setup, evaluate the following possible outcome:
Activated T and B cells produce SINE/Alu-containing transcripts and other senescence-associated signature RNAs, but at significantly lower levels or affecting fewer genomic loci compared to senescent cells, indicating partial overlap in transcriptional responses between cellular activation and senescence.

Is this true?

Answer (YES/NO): YES